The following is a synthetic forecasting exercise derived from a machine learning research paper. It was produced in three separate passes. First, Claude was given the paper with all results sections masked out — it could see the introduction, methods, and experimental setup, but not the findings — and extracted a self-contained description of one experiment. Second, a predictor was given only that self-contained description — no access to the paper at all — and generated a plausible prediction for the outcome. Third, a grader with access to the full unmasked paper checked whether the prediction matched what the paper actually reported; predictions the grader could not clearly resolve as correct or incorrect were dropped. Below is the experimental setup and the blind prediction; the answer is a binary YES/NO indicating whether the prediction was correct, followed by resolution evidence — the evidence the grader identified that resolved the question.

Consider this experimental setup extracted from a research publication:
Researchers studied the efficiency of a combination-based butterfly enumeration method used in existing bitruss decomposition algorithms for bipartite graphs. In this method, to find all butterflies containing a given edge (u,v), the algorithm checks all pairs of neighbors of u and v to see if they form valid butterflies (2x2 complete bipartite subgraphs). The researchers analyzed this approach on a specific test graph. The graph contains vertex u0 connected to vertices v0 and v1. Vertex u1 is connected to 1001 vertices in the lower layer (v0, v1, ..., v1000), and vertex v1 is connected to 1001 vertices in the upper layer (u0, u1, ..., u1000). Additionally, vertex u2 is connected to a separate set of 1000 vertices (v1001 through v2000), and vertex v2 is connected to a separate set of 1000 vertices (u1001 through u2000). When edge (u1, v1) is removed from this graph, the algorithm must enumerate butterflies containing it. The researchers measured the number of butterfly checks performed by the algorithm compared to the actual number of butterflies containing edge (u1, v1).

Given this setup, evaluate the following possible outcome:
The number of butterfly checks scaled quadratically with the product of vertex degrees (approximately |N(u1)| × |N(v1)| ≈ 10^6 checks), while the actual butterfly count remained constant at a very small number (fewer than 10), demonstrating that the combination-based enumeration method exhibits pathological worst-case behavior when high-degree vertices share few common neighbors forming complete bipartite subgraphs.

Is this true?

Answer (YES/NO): YES